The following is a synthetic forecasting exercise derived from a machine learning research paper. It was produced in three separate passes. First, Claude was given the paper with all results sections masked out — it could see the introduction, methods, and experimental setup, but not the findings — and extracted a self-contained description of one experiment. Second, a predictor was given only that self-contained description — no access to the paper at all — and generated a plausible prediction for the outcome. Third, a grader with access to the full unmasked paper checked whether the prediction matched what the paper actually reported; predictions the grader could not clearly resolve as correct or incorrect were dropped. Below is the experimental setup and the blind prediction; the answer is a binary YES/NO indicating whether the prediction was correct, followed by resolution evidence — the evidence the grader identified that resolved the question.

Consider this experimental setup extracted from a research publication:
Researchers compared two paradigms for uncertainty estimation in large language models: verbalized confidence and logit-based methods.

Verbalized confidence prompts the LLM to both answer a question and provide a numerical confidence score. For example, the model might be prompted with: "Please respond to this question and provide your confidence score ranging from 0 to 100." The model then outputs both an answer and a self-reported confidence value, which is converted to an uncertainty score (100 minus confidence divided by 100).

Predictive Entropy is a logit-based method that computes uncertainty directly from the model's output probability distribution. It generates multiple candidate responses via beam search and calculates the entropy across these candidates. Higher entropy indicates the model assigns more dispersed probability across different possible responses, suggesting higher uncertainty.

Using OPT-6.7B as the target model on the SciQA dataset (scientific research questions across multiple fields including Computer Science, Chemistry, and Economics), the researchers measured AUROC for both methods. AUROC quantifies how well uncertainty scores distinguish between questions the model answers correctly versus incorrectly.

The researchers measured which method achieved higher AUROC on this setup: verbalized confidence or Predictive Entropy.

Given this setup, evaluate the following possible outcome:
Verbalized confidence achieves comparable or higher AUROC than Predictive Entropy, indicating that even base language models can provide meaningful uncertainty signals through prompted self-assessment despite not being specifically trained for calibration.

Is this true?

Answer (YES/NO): YES